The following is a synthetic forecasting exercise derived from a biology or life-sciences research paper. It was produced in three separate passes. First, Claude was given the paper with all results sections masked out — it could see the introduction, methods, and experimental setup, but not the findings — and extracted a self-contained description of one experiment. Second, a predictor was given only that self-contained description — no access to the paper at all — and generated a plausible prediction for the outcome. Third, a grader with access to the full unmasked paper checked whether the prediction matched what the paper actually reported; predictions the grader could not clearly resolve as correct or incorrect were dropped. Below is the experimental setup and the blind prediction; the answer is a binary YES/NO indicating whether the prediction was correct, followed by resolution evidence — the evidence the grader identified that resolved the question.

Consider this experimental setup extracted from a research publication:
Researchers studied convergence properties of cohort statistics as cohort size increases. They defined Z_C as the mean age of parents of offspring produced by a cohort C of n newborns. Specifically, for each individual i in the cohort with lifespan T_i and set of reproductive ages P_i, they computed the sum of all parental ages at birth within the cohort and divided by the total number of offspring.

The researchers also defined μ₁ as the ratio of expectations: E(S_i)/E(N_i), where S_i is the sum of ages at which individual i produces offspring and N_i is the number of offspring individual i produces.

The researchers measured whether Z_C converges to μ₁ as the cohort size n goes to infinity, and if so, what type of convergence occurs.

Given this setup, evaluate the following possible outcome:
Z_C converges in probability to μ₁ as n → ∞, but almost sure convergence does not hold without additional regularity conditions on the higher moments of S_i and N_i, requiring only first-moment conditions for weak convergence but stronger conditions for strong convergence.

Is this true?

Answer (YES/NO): NO